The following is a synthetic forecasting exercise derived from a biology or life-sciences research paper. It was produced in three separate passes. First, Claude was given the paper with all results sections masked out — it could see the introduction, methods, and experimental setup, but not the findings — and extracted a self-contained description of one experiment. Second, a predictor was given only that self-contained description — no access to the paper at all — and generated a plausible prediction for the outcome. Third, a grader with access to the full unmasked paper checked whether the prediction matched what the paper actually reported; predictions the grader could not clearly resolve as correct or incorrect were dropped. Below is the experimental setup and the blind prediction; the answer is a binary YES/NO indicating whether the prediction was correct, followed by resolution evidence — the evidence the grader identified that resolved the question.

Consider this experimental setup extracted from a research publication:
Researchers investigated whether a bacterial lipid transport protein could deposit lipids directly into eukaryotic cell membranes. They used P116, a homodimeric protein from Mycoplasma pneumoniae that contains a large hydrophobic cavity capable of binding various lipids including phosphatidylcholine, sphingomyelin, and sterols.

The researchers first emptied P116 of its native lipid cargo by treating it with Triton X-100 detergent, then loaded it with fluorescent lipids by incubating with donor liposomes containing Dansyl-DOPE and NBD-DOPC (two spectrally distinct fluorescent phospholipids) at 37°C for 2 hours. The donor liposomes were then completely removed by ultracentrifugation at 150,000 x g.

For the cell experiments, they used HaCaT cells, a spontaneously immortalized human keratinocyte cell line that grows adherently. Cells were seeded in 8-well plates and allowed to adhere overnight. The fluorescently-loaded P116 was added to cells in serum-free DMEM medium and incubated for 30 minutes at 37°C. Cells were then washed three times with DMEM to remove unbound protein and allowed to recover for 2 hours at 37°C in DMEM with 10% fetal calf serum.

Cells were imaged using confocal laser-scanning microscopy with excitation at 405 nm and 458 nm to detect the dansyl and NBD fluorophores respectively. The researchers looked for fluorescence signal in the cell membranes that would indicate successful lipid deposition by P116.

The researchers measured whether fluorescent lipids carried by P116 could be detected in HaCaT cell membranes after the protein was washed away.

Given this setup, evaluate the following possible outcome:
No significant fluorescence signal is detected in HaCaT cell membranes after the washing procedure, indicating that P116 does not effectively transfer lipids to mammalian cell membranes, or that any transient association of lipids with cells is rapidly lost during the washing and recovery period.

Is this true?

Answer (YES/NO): NO